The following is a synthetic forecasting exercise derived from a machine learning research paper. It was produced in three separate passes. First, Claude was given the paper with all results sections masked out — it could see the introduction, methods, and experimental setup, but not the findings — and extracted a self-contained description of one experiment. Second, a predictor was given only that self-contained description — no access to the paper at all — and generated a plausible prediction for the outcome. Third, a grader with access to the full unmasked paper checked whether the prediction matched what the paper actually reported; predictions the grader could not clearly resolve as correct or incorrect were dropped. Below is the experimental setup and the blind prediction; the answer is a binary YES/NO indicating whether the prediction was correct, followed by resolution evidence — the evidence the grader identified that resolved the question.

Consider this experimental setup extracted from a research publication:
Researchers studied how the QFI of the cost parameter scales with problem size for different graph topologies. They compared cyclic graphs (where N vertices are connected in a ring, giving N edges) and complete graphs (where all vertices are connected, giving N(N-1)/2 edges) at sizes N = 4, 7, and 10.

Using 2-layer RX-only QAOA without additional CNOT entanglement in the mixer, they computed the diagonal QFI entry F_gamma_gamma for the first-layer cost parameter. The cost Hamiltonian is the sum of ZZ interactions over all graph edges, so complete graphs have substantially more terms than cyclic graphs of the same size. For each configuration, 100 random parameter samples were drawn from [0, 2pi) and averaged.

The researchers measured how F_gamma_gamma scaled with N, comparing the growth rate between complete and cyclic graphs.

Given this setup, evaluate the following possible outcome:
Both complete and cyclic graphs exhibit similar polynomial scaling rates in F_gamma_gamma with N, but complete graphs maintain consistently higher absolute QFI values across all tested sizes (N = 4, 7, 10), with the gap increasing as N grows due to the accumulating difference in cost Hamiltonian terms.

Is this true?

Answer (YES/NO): NO